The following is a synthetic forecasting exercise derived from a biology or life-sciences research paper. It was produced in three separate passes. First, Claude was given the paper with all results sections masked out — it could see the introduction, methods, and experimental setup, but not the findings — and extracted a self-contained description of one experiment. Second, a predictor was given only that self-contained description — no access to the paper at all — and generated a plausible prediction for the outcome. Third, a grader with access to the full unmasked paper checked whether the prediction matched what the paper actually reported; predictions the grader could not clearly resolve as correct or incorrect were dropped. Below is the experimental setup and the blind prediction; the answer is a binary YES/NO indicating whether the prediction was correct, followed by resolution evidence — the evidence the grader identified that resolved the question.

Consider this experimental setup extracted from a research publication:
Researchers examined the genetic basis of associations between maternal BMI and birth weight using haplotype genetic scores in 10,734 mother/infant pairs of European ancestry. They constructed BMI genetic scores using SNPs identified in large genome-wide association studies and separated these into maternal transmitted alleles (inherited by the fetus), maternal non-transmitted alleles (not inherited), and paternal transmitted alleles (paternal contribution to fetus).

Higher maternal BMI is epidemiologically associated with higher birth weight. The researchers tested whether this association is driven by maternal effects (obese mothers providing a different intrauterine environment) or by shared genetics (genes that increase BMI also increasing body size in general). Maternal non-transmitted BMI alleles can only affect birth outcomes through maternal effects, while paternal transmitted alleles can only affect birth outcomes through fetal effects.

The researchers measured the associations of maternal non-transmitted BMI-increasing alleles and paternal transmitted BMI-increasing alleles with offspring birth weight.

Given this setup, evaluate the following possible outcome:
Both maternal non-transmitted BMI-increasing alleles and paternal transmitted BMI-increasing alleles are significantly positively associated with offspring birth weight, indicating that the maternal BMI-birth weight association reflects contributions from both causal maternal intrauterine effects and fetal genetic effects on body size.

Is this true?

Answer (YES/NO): NO